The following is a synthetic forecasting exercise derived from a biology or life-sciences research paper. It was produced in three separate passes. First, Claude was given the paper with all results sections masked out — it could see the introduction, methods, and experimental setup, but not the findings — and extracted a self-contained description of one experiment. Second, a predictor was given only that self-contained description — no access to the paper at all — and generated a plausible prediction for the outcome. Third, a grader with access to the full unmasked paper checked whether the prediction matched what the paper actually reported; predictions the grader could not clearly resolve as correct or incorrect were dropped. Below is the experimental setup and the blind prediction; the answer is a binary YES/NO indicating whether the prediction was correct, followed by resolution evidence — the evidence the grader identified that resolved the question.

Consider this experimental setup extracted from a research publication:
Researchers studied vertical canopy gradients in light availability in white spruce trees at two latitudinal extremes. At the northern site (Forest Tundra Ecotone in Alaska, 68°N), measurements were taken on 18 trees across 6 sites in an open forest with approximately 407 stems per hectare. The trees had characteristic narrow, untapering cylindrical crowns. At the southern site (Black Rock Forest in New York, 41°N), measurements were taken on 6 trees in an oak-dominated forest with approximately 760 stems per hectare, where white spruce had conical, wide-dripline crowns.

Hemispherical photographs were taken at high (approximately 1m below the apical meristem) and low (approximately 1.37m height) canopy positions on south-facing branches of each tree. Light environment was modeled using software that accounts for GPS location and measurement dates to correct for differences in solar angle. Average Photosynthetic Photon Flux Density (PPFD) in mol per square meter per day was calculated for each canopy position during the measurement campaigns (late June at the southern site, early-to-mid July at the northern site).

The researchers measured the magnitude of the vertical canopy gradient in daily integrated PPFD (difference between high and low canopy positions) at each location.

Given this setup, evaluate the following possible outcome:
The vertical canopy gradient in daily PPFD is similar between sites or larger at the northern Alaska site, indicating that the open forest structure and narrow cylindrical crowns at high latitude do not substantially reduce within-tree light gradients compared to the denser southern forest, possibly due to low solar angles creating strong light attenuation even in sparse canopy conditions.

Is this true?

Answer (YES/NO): NO